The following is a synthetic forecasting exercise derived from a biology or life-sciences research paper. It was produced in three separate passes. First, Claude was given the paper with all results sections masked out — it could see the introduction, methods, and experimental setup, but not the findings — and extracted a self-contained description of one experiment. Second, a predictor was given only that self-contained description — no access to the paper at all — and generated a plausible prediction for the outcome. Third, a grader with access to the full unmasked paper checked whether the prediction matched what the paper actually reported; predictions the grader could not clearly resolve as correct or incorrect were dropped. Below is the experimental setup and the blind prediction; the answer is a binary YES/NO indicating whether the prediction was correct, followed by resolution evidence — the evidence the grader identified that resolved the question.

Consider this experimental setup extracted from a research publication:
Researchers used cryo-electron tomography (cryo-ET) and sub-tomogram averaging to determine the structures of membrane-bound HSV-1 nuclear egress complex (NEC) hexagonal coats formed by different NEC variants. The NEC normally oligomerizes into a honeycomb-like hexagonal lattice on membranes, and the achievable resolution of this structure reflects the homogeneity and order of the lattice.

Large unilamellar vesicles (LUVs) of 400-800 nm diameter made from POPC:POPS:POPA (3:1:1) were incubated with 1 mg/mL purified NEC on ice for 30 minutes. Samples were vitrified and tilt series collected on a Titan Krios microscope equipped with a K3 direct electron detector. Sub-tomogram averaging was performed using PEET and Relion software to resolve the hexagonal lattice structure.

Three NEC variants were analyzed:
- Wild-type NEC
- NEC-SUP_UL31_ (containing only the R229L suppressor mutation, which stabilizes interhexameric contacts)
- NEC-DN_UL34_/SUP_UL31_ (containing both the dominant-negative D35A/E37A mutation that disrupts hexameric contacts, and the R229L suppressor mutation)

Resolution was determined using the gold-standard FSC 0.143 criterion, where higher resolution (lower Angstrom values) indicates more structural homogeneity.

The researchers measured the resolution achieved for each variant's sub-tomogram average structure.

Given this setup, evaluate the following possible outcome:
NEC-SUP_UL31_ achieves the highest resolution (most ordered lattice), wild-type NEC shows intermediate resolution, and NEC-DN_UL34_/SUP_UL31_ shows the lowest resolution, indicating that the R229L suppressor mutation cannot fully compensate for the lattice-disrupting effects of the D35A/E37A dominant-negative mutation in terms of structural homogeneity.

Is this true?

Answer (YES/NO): NO